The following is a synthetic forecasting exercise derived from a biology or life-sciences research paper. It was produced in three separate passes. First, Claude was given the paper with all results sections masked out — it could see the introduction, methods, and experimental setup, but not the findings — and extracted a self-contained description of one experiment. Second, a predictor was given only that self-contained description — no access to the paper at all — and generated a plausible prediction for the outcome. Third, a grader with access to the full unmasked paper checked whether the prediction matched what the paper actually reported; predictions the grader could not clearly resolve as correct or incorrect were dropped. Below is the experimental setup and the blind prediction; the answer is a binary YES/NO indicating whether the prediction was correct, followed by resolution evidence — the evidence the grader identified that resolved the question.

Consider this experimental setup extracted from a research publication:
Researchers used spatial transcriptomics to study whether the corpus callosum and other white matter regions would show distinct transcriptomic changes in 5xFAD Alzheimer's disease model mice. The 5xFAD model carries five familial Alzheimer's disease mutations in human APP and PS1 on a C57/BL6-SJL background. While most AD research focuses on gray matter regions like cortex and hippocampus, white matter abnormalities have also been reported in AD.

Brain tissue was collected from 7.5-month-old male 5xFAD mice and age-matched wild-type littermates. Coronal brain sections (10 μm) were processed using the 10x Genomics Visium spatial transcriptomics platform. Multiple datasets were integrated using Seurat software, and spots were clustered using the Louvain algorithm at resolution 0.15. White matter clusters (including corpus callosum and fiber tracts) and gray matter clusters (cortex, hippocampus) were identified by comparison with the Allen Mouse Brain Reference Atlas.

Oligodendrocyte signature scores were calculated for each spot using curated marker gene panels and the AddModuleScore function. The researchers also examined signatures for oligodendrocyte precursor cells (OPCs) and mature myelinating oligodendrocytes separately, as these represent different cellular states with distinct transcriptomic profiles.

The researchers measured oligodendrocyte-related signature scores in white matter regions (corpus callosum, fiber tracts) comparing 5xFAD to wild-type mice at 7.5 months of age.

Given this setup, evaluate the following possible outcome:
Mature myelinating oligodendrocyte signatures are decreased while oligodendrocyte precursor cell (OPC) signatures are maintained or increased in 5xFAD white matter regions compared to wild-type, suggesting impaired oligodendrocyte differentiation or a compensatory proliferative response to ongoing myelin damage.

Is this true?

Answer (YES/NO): NO